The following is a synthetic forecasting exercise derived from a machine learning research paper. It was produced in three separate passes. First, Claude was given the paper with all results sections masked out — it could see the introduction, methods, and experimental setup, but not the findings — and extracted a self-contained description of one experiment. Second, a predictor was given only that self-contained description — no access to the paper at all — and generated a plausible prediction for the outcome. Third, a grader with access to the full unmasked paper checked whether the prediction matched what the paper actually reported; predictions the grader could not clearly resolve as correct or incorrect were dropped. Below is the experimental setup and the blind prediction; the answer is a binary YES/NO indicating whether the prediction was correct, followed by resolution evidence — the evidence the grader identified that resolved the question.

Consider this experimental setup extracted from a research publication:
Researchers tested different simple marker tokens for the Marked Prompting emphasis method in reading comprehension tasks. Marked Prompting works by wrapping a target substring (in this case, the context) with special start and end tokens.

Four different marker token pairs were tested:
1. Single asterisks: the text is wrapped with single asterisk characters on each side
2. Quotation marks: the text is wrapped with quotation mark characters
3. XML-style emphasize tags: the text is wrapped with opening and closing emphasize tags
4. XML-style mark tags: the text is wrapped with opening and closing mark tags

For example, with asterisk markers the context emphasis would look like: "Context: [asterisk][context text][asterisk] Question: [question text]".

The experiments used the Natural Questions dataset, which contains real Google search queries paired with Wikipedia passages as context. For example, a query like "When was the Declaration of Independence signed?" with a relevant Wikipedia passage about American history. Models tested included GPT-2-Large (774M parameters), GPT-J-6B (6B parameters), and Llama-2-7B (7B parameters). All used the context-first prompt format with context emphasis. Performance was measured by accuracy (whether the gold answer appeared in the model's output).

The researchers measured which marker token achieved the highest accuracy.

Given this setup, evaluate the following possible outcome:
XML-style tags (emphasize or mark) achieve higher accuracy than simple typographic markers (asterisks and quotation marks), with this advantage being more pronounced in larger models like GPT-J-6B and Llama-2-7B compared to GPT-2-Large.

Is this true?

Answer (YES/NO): NO